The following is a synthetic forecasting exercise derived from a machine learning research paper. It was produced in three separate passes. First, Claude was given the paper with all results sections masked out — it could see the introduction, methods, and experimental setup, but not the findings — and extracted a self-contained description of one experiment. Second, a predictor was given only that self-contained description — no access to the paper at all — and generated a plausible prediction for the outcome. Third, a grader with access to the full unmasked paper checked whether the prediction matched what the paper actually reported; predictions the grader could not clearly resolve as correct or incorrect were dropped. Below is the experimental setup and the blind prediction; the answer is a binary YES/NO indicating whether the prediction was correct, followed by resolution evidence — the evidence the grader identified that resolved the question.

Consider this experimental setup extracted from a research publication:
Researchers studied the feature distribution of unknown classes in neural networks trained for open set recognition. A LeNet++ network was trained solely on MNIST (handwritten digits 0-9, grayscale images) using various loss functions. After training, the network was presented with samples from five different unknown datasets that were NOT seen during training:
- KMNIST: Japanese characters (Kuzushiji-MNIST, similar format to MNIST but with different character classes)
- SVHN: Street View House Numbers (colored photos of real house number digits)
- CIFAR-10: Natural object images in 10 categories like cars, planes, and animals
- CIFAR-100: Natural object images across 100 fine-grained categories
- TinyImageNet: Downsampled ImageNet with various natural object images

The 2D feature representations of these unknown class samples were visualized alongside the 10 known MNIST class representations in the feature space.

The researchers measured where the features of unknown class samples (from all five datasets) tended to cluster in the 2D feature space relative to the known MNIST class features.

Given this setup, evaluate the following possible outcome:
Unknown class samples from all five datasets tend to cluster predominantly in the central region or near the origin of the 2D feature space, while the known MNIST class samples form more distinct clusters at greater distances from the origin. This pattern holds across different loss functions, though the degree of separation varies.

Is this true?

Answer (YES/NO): NO